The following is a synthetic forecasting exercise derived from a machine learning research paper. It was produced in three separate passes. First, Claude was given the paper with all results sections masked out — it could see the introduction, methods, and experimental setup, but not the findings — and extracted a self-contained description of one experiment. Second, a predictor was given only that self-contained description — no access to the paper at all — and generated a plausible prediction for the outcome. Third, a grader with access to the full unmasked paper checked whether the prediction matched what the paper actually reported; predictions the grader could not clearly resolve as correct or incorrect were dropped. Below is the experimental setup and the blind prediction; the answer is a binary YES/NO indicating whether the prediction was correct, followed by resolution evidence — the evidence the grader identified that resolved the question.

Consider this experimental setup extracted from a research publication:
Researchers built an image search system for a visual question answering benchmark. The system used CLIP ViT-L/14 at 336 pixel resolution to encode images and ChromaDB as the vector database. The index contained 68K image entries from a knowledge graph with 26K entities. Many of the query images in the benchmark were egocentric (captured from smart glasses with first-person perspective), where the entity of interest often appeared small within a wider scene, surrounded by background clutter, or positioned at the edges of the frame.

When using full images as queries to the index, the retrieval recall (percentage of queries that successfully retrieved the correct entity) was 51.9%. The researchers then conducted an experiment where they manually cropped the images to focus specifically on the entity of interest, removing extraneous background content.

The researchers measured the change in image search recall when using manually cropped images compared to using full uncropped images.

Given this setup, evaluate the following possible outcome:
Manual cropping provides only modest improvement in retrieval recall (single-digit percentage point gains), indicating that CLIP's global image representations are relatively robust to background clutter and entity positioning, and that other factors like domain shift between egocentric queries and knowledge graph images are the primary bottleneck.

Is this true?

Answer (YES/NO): YES